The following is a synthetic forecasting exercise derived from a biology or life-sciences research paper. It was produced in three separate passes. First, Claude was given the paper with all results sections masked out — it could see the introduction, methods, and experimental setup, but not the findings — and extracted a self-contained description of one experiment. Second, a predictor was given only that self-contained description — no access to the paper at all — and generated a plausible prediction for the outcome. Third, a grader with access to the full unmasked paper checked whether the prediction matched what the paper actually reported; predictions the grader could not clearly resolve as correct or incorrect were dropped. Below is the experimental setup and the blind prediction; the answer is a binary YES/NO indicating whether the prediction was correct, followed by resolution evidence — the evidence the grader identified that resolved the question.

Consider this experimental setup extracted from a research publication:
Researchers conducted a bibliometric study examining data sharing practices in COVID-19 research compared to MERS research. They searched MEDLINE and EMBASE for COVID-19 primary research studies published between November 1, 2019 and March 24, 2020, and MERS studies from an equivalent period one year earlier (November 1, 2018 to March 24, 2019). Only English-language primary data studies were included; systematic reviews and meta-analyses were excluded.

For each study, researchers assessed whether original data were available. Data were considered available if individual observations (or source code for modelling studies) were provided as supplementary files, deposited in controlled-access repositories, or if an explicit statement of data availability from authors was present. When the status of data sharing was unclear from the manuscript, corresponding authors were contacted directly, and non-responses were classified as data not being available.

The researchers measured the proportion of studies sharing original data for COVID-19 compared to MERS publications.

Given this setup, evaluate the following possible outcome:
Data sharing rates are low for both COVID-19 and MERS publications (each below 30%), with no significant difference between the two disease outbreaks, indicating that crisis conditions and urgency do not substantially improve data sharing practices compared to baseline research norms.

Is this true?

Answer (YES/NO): YES